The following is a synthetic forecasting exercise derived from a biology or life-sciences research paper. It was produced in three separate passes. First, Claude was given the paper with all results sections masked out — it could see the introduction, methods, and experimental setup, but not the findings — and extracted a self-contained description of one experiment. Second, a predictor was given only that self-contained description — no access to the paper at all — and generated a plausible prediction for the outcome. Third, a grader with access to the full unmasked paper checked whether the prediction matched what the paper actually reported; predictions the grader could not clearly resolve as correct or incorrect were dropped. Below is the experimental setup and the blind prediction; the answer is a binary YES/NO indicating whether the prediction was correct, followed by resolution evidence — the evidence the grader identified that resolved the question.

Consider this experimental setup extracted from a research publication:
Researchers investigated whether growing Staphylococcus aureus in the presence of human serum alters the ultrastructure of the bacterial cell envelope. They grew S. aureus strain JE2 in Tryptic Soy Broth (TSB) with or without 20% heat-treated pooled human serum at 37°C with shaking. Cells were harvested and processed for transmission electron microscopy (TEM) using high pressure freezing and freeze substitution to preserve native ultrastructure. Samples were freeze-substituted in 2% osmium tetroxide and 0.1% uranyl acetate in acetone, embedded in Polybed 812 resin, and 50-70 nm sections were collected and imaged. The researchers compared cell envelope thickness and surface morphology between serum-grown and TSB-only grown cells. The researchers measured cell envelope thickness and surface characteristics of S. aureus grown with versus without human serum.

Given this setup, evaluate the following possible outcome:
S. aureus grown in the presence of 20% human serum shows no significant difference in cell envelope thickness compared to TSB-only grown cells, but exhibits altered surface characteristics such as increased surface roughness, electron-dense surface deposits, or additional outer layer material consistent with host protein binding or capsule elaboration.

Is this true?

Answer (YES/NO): NO